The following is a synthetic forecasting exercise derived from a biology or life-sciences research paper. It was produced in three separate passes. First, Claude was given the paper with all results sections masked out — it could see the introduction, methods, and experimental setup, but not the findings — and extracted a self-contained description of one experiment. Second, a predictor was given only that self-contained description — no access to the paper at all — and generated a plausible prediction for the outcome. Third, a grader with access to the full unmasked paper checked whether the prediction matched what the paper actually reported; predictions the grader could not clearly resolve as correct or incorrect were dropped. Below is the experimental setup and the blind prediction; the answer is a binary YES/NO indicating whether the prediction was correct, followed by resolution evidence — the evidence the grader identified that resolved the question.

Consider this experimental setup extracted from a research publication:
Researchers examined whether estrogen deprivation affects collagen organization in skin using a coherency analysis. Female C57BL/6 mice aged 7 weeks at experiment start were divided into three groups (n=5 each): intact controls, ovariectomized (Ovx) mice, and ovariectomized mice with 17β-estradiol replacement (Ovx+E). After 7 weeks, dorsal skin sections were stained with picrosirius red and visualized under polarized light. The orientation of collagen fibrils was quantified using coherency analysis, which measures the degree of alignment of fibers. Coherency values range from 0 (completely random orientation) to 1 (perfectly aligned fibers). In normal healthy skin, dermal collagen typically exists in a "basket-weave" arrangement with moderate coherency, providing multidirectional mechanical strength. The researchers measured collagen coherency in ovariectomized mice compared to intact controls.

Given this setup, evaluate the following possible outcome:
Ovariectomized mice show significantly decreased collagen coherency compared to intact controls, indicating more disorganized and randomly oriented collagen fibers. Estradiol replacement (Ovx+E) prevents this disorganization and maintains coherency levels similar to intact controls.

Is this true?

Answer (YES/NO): NO